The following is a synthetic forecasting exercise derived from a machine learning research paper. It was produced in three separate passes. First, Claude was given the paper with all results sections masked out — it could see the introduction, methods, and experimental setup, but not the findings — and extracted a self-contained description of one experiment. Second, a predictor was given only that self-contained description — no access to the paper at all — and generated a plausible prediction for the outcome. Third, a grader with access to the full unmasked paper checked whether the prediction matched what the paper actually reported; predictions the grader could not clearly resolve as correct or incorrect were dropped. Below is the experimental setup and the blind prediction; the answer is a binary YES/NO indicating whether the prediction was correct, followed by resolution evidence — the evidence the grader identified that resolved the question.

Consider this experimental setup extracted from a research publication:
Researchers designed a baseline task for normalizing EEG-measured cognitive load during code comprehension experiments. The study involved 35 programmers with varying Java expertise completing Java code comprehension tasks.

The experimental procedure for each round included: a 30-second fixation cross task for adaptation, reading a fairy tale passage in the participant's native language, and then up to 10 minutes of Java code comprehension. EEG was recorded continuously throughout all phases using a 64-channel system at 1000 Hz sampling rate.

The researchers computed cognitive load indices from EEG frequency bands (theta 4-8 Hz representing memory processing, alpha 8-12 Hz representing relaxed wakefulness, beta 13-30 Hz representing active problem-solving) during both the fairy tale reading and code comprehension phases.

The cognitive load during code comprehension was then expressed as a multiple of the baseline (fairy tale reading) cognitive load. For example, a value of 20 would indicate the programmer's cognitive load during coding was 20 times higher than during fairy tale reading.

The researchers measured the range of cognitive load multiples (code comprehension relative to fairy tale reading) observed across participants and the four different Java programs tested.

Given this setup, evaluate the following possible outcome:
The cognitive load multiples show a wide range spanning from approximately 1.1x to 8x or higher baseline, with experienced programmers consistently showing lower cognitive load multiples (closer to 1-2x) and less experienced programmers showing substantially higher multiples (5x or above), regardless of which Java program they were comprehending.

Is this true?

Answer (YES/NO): NO